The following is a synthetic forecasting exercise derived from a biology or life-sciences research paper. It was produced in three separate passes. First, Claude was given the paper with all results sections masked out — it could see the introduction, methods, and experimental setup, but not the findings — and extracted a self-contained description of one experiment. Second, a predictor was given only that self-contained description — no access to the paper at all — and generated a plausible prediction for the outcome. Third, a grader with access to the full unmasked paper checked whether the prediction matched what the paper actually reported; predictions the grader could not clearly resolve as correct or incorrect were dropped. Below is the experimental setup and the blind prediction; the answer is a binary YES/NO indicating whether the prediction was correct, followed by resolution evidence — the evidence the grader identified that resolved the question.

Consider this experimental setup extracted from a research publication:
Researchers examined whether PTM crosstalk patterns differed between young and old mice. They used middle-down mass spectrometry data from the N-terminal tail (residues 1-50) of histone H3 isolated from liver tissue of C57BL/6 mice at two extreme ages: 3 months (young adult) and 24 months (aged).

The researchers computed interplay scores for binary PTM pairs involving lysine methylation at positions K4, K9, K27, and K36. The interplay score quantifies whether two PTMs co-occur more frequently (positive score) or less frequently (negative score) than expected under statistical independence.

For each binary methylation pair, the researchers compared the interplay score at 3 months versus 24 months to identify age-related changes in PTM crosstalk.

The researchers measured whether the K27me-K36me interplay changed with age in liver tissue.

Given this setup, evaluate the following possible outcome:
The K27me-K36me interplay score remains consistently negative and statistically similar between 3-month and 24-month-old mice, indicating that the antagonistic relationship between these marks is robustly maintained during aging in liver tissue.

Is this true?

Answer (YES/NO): NO